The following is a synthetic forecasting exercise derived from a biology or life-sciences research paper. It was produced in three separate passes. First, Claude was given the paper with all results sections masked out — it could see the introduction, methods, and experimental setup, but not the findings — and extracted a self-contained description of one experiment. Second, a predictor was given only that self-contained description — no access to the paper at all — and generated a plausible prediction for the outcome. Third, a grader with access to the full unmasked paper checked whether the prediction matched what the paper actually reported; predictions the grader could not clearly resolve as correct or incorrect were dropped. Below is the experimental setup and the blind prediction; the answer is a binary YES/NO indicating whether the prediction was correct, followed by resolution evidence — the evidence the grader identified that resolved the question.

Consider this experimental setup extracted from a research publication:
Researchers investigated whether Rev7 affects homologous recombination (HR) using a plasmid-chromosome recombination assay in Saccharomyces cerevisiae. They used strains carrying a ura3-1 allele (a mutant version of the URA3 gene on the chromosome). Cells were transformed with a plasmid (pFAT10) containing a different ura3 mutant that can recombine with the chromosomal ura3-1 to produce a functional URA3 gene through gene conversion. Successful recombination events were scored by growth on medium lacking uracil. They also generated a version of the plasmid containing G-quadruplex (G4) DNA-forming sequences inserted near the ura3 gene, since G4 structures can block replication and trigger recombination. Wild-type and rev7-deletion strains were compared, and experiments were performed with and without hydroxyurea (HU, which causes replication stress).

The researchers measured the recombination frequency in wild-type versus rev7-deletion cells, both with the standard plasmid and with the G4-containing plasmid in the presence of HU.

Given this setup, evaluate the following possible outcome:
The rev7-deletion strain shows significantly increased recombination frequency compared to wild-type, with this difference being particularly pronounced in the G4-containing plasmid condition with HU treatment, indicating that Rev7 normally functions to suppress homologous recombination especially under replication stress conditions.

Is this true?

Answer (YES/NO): YES